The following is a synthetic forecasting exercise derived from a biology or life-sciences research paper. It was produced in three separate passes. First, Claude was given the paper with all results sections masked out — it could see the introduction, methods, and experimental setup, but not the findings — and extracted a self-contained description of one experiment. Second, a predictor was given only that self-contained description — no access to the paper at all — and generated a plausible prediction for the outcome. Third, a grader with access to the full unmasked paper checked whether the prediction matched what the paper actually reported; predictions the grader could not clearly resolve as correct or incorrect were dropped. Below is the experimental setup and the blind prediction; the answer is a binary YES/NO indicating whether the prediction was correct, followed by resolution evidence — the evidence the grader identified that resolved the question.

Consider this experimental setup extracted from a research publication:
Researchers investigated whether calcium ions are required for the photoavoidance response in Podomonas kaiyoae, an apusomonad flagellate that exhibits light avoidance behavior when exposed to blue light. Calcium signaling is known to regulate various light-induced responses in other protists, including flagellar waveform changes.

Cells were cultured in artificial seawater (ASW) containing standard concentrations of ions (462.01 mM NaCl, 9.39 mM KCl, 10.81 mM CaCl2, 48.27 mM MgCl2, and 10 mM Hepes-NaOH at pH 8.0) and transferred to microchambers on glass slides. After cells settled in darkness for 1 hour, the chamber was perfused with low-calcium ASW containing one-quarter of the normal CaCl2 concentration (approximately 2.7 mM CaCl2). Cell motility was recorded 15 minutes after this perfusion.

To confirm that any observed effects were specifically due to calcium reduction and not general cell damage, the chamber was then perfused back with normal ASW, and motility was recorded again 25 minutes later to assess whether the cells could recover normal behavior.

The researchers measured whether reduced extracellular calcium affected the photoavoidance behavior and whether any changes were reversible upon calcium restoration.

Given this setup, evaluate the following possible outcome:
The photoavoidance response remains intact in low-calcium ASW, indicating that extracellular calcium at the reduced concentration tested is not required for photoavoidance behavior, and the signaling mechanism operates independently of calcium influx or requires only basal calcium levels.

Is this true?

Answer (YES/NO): NO